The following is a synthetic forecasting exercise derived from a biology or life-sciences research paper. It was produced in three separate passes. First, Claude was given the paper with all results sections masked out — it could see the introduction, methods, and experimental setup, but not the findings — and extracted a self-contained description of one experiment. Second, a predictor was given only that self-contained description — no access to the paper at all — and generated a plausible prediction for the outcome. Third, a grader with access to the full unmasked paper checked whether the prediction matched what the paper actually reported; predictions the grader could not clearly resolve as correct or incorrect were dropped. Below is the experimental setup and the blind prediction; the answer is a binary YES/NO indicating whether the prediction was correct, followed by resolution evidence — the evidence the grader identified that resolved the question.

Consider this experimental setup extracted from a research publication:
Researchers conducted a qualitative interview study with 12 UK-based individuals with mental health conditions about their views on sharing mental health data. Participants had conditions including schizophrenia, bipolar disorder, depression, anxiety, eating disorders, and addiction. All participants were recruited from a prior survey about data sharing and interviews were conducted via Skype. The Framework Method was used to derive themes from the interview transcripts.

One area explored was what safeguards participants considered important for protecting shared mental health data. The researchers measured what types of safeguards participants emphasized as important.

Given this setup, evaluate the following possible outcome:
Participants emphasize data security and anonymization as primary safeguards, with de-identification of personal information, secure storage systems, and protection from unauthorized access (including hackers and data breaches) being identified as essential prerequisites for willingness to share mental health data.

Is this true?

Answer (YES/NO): NO